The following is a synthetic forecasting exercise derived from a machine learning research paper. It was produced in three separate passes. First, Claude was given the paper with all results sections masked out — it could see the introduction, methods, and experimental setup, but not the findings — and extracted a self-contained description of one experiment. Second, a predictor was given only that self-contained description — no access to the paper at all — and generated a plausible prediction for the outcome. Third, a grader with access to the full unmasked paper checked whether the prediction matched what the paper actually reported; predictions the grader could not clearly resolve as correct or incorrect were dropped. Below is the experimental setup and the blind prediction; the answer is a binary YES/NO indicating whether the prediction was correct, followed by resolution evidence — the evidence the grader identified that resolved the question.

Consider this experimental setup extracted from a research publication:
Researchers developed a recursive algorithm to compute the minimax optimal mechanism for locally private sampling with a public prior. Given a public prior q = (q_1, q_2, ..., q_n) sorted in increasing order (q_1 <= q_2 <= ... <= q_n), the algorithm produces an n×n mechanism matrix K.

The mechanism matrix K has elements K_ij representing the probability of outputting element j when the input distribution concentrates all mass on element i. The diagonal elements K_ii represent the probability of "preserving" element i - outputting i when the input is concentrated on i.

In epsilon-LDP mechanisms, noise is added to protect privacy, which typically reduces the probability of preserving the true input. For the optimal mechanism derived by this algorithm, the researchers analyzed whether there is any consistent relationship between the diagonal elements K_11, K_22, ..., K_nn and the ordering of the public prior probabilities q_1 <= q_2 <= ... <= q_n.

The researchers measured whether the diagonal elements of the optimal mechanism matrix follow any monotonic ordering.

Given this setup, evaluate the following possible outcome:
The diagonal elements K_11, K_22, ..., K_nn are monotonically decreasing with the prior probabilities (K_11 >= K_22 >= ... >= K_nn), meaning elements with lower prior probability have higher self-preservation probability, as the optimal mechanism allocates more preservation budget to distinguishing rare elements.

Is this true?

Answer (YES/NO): NO